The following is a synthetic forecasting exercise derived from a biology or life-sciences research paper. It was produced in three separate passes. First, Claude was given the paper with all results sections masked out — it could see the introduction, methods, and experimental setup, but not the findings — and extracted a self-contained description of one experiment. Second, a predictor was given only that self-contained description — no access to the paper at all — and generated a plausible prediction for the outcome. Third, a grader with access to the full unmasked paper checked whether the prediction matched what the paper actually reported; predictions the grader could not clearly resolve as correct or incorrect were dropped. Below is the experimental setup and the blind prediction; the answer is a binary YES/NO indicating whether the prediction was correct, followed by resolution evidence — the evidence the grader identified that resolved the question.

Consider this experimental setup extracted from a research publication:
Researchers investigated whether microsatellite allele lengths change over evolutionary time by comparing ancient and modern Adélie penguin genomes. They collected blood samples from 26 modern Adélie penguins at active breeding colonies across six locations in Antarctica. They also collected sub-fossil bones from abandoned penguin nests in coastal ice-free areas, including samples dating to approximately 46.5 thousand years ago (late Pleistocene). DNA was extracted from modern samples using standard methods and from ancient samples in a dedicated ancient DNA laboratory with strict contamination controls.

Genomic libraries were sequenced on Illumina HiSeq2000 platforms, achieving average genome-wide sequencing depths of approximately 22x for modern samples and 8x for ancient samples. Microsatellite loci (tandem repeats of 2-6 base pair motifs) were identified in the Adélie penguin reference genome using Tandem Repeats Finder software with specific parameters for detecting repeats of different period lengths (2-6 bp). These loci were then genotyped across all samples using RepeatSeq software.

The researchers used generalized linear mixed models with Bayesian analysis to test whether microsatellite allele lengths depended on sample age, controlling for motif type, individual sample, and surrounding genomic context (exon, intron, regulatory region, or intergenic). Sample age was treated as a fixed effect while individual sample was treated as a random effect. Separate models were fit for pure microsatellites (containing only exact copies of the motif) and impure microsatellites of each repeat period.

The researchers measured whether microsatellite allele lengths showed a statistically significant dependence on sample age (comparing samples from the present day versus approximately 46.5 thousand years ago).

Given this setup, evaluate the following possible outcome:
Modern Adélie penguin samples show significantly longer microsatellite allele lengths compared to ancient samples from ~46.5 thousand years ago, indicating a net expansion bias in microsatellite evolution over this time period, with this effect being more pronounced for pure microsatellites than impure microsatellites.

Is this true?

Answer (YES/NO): NO